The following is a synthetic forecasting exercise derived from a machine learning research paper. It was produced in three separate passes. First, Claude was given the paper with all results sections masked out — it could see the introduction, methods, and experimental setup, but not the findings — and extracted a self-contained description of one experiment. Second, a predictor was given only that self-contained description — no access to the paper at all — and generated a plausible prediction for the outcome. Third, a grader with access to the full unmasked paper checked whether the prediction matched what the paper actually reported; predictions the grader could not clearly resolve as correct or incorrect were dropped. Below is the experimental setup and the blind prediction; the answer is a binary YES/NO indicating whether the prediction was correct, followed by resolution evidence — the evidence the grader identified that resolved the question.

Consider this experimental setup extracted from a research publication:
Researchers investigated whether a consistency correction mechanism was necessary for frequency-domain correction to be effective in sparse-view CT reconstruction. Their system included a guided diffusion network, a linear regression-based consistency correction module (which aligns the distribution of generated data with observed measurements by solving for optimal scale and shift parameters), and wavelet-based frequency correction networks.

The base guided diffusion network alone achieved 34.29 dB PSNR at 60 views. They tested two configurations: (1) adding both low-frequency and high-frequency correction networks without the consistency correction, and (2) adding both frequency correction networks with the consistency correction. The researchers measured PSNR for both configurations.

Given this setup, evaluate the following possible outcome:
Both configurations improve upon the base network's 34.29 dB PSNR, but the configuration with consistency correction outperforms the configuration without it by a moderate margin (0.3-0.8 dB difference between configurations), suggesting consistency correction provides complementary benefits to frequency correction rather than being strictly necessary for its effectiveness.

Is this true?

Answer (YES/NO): NO